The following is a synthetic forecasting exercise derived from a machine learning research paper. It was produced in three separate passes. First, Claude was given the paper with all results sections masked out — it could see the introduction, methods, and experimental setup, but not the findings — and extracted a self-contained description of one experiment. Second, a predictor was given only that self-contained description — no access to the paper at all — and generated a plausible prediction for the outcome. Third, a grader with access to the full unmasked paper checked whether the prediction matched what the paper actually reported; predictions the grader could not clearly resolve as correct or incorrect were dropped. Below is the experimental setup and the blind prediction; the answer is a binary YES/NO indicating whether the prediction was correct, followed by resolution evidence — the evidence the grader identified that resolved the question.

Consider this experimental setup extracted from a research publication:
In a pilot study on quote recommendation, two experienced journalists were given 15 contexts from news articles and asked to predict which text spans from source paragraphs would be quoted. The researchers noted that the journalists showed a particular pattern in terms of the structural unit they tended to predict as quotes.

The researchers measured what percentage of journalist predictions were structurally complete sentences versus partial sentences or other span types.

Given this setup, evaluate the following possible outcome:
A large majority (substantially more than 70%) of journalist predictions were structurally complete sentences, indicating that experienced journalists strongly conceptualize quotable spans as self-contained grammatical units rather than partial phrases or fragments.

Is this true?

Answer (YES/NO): NO